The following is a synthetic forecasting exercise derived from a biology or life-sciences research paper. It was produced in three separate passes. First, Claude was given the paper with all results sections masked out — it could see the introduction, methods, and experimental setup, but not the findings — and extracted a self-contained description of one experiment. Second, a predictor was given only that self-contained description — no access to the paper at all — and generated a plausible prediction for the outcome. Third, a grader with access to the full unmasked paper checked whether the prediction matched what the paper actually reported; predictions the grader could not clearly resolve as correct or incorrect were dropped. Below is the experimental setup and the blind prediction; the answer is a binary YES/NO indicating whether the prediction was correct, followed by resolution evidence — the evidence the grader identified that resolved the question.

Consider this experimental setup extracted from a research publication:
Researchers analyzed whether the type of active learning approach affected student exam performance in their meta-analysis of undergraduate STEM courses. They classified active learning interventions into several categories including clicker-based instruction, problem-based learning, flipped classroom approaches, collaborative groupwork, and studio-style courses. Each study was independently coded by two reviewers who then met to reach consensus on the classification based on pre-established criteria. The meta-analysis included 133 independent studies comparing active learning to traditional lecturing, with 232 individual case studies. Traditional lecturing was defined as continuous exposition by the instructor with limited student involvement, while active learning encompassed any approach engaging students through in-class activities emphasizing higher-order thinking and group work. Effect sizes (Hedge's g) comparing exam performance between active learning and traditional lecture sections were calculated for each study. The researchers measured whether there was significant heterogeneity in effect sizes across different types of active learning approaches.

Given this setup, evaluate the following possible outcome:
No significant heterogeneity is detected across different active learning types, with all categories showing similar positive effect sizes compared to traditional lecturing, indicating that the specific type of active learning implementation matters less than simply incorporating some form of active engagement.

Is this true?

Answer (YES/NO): NO